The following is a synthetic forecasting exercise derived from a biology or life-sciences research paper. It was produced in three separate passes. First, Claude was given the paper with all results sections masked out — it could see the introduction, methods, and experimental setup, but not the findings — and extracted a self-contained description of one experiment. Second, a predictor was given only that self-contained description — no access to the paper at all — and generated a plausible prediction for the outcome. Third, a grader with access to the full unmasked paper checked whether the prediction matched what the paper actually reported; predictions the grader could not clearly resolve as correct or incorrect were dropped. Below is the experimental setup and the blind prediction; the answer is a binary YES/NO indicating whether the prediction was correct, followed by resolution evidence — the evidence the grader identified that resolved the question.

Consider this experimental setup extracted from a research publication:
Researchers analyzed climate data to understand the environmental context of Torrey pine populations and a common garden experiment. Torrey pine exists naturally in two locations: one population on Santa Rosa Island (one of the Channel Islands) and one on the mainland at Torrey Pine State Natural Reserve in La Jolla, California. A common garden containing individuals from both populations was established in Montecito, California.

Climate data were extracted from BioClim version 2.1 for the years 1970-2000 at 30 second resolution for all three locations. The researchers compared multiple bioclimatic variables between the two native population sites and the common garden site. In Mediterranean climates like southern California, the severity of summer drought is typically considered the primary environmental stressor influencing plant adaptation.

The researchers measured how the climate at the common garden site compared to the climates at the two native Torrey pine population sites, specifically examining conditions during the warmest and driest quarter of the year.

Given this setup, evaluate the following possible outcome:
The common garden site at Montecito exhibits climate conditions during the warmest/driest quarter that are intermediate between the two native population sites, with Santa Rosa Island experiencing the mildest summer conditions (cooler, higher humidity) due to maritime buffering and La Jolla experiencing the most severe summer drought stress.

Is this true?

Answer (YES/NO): NO